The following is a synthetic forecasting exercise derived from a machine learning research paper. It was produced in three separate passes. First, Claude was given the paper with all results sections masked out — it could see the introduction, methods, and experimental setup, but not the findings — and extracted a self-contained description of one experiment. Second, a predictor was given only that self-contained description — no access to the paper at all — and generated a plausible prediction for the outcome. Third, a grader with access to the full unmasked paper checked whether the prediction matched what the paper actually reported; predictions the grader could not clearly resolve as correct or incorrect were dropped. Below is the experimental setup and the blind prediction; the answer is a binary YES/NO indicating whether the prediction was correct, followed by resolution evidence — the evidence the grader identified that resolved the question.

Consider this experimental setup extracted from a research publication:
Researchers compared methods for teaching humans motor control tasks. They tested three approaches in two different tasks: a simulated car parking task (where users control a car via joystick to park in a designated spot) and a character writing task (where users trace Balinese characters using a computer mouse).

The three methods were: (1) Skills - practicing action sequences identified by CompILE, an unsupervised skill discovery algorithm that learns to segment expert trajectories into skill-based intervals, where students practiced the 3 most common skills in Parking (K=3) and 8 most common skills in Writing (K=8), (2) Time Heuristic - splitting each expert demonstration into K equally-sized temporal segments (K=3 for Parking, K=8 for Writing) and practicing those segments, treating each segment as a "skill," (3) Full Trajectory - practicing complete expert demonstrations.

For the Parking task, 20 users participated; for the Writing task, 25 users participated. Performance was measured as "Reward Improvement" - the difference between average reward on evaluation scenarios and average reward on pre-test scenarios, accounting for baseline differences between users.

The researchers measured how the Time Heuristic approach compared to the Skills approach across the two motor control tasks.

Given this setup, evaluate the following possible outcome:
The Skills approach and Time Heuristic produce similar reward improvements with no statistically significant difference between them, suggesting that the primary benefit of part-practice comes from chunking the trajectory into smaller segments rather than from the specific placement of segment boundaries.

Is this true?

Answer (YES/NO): NO